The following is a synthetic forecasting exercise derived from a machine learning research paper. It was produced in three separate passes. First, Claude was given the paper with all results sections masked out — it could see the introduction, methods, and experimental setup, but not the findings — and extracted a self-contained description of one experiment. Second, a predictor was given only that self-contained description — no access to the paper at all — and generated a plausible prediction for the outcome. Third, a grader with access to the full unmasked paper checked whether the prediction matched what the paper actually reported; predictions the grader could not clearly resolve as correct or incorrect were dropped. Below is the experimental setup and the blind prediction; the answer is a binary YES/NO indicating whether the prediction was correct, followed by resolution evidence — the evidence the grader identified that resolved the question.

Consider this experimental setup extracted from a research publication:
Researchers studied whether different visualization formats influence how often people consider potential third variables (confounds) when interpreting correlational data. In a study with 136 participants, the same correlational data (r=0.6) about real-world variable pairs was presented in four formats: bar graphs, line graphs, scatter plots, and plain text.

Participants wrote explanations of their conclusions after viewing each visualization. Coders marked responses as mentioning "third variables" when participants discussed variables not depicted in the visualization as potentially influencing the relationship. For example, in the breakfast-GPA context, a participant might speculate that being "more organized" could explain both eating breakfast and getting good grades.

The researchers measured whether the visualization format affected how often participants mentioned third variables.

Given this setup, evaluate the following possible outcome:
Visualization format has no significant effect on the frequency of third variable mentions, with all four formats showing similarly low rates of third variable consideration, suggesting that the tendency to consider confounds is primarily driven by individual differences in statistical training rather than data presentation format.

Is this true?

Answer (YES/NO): NO